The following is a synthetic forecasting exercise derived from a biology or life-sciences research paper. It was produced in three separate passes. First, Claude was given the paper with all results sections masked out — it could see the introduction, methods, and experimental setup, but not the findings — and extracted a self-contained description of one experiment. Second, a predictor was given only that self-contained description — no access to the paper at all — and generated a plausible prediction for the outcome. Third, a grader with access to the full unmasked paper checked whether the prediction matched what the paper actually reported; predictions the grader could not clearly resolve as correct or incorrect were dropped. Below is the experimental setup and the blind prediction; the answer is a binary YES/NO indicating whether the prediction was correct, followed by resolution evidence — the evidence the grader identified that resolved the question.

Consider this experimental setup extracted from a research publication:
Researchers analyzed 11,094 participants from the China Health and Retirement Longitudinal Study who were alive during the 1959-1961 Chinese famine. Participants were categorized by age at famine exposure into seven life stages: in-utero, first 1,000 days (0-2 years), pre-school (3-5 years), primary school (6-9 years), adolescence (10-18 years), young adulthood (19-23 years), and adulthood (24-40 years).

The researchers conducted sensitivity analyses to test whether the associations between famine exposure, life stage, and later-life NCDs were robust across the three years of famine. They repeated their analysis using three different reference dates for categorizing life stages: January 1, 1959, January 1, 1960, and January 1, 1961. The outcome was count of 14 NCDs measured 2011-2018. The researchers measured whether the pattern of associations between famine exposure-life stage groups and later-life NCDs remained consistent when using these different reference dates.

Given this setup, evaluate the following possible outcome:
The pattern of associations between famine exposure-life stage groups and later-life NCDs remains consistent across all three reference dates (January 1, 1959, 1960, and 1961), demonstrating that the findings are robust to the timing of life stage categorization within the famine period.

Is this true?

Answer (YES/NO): YES